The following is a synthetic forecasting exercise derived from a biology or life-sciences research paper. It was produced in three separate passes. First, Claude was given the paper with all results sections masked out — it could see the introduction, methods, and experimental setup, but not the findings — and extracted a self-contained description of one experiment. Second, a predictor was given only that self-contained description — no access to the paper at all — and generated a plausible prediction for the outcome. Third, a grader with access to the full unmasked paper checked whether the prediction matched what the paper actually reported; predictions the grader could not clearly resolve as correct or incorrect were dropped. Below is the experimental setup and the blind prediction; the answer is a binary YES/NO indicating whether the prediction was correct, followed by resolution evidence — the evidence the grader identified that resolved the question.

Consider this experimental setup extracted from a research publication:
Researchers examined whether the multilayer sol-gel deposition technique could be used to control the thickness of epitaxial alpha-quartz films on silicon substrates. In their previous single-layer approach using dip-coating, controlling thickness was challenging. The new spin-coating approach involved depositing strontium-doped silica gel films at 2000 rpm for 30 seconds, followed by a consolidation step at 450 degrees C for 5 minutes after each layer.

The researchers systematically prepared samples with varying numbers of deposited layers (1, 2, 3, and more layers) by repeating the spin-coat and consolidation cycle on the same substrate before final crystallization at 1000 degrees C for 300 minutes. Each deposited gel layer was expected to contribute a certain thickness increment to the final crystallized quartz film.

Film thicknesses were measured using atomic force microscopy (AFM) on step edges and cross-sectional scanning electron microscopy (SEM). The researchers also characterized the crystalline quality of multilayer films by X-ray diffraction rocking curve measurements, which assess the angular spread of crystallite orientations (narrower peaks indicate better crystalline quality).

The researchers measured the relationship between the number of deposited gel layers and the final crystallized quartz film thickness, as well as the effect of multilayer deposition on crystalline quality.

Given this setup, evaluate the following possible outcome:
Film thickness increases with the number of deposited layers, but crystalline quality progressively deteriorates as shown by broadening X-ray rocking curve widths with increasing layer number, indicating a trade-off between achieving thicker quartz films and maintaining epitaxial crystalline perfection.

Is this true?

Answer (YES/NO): NO